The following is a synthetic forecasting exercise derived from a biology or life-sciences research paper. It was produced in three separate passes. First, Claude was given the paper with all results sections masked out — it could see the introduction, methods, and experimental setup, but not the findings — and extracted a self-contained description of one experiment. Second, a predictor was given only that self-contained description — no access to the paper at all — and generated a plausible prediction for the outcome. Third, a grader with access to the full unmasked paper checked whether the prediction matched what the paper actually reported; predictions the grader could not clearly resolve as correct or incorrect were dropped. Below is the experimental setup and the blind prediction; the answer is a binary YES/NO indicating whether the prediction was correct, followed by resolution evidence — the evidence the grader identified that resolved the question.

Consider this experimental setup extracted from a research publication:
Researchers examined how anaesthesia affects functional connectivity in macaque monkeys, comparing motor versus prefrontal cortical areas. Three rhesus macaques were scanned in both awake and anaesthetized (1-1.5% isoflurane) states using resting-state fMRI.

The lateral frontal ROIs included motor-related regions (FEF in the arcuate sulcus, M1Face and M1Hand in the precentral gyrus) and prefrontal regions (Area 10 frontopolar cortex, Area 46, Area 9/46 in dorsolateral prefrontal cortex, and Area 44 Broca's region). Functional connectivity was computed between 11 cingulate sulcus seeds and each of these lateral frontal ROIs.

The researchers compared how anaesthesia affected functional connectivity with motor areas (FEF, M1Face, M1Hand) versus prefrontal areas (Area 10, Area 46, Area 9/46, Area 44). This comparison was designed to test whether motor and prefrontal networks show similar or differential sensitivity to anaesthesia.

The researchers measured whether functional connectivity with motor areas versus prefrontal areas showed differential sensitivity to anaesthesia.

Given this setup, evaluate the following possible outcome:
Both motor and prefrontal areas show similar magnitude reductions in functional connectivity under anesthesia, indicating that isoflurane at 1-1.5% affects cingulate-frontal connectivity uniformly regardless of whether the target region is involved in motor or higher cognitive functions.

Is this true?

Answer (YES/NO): NO